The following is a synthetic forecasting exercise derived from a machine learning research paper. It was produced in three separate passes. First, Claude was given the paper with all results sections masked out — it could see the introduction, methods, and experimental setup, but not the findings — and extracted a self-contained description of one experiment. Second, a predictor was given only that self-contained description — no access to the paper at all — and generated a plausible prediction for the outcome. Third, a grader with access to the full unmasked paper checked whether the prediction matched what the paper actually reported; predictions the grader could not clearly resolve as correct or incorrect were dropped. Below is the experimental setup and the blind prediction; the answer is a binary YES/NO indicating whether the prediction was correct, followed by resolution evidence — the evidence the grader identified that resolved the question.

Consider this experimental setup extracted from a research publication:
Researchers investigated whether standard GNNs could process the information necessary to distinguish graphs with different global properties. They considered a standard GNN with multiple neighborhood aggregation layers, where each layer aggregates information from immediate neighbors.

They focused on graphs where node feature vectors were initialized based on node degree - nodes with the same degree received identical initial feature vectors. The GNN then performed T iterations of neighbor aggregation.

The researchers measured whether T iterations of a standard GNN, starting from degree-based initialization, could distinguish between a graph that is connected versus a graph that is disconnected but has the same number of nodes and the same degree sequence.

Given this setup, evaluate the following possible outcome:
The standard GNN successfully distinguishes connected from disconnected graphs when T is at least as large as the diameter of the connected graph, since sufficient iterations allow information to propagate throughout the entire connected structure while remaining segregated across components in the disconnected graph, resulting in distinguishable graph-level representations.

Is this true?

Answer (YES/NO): NO